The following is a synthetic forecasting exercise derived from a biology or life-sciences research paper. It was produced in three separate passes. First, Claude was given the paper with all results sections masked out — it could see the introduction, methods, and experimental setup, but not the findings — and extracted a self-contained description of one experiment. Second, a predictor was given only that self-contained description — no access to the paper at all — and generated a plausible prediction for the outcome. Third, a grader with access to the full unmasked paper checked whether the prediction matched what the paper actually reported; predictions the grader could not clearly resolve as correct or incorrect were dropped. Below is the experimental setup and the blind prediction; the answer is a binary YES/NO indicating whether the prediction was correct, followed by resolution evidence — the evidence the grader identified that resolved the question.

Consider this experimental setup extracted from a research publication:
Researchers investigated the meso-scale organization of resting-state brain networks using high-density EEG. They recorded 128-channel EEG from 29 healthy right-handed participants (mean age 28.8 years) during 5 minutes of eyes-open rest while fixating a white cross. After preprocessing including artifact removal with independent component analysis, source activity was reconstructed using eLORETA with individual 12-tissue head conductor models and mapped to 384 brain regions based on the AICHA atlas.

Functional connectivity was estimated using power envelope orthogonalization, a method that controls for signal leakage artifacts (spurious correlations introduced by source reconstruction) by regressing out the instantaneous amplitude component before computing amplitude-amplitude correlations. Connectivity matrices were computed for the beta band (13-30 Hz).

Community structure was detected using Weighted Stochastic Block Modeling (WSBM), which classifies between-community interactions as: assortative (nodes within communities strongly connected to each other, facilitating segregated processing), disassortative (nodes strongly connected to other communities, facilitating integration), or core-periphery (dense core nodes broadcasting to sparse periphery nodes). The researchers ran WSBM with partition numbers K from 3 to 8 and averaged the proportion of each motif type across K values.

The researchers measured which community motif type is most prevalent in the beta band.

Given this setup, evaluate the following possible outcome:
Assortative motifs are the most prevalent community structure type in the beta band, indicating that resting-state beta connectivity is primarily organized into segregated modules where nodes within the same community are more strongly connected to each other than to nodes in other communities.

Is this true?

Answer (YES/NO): NO